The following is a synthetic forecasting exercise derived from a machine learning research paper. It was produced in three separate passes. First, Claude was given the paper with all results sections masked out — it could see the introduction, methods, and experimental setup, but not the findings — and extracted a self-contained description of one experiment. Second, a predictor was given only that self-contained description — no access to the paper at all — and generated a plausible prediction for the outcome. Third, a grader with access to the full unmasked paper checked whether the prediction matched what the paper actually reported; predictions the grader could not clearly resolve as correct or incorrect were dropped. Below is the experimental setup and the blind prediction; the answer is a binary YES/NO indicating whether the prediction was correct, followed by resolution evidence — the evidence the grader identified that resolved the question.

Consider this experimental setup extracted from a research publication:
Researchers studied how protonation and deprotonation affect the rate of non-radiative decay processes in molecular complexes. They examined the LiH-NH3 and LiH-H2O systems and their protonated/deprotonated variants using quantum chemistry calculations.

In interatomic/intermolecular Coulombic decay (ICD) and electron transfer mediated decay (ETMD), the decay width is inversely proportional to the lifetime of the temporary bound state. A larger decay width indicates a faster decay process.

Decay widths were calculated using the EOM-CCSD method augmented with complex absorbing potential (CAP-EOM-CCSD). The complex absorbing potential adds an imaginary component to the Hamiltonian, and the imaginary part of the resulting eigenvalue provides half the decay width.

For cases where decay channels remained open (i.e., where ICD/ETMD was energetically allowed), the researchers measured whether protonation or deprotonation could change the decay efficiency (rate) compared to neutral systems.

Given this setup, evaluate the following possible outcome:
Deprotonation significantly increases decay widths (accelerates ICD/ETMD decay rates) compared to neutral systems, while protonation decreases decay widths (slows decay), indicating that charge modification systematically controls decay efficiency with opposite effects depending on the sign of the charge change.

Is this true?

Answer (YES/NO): NO